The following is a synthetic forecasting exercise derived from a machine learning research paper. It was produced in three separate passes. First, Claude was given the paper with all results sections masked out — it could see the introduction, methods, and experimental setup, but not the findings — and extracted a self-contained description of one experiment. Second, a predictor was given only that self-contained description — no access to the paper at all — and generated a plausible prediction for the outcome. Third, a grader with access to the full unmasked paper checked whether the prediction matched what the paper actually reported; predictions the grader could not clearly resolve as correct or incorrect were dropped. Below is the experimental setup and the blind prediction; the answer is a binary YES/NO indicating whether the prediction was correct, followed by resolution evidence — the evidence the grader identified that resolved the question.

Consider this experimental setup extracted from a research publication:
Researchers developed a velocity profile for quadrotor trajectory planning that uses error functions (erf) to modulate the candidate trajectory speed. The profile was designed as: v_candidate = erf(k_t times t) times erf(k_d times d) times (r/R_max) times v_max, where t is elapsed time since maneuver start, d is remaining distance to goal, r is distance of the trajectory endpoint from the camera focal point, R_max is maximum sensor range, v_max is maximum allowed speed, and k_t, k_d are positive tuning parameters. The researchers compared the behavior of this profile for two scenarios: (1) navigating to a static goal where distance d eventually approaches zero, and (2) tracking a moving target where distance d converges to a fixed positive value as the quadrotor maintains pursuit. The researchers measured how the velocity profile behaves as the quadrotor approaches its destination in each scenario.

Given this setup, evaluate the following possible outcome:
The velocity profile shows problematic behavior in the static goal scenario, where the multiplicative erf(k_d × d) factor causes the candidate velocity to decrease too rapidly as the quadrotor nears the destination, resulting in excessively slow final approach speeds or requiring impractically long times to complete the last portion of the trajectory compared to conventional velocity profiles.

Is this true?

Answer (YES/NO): NO